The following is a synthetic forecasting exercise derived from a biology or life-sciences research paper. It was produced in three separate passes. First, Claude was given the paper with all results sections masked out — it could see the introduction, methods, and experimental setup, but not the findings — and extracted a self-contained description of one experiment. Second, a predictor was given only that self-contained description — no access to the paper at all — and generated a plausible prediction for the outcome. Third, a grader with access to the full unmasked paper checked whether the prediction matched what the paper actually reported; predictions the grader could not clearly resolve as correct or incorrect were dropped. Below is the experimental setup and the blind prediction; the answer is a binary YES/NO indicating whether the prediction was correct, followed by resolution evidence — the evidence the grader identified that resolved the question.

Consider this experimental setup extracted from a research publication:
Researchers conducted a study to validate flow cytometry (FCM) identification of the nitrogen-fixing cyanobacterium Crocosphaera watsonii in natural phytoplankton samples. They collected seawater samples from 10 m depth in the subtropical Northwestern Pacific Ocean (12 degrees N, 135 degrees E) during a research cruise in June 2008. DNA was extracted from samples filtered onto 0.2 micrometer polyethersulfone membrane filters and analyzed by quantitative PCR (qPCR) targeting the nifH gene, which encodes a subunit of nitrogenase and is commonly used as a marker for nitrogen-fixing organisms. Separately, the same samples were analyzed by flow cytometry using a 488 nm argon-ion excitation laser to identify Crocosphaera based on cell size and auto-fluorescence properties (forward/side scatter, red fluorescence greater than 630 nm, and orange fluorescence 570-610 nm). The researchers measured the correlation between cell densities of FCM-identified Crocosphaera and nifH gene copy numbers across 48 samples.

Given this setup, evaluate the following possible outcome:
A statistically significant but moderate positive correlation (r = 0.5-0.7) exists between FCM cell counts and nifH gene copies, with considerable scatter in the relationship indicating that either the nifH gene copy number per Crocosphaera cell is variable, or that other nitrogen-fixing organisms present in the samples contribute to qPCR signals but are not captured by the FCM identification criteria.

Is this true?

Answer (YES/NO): YES